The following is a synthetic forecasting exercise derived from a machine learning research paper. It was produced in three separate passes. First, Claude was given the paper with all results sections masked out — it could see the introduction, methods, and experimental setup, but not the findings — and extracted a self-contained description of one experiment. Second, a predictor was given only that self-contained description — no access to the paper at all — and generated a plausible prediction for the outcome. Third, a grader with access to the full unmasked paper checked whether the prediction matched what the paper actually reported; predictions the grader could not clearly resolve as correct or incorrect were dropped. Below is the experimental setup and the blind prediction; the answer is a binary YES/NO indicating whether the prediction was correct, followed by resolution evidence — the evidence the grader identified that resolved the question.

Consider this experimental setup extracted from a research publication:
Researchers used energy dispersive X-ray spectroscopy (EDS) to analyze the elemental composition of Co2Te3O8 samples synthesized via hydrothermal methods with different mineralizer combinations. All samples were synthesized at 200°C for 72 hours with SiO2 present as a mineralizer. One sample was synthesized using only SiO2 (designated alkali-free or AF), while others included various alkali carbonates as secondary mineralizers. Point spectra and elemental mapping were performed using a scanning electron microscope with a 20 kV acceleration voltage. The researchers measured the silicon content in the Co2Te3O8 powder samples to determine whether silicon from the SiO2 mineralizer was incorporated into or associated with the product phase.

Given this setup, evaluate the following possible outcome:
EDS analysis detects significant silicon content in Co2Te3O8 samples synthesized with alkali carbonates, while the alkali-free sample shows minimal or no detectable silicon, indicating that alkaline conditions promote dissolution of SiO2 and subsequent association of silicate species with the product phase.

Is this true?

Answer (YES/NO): NO